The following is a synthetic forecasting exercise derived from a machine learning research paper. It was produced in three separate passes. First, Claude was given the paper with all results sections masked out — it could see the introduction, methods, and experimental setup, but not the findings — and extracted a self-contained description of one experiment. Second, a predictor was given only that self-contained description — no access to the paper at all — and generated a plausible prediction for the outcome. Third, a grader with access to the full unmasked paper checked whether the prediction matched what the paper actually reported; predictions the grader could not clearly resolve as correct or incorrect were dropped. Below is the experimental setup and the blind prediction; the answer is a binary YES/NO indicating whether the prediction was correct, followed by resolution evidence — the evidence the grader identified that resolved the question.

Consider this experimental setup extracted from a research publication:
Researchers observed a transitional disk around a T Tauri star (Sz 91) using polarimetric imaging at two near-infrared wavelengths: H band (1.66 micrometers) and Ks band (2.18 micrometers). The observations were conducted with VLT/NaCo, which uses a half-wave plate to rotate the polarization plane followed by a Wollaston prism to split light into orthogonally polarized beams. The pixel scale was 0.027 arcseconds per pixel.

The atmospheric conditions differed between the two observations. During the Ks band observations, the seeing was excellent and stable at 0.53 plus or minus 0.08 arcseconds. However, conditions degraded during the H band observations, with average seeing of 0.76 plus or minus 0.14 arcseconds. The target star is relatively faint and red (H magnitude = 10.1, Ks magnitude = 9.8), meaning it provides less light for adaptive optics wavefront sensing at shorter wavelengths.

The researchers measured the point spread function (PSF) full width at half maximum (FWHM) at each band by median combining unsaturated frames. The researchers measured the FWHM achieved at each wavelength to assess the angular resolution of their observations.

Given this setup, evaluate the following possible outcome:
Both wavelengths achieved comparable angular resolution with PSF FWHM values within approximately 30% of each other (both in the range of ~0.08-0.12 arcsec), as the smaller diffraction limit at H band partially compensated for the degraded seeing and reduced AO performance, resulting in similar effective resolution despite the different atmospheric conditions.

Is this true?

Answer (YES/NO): NO